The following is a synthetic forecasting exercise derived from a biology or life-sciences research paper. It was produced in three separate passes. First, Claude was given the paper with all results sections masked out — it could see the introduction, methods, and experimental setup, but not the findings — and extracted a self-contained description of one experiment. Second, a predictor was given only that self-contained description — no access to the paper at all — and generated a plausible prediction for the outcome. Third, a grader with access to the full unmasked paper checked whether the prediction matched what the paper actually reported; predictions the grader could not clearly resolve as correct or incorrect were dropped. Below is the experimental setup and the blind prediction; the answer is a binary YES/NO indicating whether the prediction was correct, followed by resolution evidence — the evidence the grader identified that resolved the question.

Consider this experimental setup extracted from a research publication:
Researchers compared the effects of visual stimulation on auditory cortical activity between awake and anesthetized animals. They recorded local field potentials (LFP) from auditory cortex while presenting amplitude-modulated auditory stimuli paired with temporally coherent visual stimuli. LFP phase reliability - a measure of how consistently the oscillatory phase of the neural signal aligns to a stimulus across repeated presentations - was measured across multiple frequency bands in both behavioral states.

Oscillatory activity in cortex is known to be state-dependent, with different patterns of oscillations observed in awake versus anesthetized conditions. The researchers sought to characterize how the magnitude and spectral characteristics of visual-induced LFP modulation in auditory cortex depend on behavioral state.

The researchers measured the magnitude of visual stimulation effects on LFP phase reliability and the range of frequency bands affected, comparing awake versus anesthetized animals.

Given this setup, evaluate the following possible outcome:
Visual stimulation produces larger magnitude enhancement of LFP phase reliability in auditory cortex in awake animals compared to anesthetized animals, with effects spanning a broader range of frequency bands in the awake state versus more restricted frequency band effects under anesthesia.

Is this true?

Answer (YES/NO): NO